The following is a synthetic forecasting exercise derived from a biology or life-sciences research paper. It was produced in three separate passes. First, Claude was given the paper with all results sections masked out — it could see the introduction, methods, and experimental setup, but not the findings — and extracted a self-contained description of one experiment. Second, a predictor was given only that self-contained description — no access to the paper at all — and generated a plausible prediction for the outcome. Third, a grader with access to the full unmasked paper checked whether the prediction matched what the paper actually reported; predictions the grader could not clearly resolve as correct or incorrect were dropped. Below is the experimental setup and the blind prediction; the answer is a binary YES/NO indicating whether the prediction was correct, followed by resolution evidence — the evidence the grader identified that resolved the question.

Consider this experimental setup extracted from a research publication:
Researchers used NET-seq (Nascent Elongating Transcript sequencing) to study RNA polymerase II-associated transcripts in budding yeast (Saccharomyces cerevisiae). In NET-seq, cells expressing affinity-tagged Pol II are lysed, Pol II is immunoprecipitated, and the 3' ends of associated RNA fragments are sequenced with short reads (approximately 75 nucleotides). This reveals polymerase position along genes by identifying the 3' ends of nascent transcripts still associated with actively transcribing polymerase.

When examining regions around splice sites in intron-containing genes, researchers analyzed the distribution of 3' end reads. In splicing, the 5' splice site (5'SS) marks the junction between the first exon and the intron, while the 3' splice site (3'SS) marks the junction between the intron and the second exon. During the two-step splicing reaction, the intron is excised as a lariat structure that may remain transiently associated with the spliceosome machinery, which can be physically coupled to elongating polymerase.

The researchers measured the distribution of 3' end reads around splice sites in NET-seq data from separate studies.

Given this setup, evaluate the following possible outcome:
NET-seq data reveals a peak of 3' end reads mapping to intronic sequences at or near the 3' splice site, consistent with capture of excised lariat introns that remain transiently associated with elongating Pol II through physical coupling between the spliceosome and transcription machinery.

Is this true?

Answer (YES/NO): YES